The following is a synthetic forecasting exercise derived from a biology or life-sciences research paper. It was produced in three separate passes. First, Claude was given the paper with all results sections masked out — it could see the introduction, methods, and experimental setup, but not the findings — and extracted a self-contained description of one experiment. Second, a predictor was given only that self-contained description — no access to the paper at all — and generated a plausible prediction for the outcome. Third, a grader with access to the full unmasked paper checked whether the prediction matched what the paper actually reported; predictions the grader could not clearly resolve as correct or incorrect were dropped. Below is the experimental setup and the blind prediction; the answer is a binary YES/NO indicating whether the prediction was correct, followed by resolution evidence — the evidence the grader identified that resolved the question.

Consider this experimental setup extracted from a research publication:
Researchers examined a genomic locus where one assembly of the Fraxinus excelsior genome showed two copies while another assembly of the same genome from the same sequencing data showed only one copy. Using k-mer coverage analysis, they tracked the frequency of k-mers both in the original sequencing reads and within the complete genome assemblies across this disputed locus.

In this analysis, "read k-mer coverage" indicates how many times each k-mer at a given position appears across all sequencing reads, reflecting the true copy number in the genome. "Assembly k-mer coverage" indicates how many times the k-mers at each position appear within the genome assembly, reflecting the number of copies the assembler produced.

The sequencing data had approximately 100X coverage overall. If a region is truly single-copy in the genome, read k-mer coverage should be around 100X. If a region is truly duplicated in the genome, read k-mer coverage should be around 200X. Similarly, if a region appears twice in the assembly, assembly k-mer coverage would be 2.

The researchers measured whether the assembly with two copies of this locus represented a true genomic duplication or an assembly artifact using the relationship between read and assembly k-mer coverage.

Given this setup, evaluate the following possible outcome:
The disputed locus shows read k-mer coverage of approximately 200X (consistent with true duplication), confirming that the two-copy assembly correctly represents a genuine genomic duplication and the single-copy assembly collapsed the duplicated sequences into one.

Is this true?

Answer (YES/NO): NO